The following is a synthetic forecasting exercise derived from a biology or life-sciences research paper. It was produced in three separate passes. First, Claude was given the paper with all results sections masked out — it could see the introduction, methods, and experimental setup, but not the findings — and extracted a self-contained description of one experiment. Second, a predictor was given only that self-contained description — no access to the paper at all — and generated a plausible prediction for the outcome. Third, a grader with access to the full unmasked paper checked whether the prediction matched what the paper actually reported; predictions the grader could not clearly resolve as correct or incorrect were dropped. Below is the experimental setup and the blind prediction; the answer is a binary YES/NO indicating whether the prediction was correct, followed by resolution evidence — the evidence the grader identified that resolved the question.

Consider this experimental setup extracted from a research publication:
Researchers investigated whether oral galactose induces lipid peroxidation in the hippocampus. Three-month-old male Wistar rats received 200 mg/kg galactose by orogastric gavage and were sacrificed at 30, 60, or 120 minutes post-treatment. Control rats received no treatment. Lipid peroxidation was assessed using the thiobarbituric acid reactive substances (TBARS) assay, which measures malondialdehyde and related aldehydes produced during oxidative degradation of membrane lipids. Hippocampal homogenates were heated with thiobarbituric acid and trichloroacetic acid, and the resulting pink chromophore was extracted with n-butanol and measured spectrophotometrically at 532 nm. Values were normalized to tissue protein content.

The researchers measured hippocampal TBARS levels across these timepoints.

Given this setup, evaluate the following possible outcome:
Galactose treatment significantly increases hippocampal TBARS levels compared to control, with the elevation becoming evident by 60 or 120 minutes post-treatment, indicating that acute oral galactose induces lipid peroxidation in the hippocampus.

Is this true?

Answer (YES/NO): NO